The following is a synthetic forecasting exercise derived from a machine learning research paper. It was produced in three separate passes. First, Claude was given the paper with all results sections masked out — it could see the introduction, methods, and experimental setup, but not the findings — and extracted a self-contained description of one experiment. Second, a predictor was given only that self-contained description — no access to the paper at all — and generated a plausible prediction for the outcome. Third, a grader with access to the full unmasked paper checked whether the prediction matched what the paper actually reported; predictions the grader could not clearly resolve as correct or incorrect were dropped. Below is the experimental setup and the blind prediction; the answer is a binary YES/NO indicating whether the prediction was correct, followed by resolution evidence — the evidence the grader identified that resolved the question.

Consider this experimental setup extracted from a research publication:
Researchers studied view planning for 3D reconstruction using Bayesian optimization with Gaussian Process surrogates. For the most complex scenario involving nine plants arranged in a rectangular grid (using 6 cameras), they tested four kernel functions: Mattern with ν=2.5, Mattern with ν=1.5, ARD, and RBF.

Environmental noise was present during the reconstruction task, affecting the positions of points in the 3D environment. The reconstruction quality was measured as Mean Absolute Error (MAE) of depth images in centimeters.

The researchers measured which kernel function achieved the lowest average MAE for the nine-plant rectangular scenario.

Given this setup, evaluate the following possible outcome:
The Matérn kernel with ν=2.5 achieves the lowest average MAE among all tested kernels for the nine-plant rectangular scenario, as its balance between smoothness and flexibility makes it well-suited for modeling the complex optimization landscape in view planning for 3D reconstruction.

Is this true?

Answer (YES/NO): NO